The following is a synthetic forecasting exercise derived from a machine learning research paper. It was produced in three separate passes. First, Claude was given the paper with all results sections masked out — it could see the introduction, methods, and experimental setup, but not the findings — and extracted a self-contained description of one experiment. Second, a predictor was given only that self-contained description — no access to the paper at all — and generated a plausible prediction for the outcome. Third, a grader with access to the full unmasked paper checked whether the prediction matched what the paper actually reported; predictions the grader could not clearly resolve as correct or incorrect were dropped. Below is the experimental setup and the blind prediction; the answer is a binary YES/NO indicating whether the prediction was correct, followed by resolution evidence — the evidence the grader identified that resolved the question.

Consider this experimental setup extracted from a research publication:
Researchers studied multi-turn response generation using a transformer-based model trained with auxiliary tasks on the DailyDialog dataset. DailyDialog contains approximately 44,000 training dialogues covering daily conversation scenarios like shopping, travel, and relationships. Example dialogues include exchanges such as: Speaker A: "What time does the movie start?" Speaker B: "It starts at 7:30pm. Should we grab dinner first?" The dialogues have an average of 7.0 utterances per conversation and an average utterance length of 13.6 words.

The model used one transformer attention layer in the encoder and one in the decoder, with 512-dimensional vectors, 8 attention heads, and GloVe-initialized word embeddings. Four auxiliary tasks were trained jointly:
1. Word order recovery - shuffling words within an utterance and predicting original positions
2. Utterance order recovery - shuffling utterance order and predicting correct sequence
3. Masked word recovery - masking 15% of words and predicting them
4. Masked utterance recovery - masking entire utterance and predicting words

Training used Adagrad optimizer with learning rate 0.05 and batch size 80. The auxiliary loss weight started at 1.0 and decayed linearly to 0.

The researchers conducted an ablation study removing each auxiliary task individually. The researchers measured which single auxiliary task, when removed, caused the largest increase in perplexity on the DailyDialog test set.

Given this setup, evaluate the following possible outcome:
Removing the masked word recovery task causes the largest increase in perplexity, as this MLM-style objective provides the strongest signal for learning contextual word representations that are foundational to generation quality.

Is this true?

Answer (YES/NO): NO